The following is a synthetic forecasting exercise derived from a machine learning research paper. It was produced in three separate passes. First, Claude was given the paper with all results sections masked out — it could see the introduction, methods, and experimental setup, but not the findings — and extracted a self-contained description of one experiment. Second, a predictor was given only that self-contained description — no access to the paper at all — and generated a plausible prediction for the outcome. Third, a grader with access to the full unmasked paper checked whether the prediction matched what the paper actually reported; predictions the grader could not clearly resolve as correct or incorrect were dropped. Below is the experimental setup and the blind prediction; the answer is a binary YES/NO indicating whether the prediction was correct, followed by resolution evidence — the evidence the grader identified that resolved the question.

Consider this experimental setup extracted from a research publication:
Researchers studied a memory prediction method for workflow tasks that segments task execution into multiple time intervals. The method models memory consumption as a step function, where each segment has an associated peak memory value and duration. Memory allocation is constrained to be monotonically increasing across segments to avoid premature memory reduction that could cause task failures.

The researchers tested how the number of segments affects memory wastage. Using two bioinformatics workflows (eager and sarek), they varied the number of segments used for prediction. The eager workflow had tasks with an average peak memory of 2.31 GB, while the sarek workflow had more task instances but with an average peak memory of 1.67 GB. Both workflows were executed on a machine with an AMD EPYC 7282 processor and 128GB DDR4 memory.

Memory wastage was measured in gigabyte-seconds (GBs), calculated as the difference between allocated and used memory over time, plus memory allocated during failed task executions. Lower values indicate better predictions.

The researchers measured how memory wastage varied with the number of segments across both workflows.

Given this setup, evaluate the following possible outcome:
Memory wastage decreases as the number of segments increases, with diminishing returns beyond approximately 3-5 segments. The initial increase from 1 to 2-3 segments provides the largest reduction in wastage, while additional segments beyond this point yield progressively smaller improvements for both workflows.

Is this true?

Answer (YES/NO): NO